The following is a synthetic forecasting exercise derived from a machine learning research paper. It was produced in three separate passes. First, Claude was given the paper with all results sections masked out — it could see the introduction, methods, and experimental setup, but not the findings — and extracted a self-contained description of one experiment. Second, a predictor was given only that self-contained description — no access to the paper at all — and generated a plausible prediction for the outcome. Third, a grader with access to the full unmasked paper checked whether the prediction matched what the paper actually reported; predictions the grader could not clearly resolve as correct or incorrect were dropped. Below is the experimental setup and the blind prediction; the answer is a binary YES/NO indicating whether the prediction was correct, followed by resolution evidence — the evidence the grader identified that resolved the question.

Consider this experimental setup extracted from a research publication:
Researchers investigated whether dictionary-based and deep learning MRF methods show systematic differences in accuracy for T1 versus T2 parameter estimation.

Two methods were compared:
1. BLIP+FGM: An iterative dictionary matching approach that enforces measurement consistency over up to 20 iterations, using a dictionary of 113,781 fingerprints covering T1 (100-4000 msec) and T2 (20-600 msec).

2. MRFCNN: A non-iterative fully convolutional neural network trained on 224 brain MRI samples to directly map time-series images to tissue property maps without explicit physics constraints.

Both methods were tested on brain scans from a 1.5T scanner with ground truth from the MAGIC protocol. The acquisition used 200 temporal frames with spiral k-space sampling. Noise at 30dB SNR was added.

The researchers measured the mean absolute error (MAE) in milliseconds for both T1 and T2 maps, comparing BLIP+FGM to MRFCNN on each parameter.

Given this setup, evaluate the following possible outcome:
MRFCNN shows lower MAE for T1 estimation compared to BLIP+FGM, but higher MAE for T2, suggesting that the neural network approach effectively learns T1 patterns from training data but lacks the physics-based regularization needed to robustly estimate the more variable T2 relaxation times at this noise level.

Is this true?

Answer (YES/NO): NO